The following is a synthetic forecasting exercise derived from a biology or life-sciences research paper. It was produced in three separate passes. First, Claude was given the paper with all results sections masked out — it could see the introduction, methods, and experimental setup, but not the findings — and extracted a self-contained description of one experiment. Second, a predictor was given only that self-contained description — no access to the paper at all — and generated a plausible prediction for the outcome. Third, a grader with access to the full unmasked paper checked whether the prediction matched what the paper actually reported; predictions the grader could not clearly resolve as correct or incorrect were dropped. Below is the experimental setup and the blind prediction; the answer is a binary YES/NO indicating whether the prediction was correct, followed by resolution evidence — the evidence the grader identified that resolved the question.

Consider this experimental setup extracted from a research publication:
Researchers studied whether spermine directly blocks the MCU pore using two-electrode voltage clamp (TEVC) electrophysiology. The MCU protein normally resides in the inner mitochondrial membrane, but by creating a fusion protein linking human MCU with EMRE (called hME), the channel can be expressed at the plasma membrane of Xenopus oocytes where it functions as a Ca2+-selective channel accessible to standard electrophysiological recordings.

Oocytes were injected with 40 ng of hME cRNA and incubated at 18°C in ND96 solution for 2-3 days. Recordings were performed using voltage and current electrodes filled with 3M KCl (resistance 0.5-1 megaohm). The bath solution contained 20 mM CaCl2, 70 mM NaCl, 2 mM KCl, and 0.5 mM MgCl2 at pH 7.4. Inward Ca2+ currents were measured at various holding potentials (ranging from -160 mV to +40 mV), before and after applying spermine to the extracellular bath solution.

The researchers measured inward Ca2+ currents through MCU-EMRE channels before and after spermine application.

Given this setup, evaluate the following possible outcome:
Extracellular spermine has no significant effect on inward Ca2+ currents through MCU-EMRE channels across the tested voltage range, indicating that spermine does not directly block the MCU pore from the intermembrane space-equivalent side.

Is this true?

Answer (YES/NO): NO